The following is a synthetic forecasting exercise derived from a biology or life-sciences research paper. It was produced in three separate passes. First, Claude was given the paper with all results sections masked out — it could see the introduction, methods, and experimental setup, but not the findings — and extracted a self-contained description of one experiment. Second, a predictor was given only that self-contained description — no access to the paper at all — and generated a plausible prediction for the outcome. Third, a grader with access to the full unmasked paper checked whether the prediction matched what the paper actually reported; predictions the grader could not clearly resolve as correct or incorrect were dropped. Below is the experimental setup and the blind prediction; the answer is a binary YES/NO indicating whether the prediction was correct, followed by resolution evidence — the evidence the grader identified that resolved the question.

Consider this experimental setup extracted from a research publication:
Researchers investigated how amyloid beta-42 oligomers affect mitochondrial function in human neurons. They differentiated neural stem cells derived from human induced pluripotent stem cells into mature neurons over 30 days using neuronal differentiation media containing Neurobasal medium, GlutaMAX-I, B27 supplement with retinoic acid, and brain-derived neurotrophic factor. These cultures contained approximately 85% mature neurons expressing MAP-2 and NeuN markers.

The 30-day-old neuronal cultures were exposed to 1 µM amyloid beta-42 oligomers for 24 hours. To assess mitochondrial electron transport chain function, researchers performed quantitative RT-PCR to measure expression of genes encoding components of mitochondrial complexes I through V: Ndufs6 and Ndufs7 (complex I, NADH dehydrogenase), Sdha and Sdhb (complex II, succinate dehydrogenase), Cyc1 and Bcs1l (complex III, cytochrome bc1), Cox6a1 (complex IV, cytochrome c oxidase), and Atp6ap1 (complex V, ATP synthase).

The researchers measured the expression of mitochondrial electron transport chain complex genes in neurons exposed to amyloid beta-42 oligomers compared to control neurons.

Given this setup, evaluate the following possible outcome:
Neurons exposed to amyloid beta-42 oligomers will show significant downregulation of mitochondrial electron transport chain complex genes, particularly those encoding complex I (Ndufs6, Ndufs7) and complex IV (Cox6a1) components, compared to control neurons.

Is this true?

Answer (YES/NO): NO